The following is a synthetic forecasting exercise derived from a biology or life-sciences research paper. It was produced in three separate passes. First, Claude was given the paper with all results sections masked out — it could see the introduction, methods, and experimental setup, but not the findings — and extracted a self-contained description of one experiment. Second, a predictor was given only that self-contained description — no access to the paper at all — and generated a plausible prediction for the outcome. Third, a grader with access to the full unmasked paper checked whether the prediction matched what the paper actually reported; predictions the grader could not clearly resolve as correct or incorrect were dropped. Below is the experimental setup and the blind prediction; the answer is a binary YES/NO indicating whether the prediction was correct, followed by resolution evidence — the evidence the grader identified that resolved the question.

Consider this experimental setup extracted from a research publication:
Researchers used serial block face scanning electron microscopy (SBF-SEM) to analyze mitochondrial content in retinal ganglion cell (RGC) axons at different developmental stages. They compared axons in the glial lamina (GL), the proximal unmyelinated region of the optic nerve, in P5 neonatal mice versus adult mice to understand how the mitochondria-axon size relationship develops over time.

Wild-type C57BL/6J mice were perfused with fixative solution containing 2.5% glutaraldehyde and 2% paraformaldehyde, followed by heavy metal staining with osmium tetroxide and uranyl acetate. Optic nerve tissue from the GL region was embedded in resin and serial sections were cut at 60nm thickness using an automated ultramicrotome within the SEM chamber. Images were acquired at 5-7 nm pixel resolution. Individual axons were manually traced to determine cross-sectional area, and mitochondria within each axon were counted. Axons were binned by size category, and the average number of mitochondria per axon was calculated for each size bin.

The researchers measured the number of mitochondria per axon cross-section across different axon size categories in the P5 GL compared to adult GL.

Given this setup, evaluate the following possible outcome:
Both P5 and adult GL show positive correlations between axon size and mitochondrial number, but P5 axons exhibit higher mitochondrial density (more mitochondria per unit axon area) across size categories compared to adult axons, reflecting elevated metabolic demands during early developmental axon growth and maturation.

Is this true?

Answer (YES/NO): NO